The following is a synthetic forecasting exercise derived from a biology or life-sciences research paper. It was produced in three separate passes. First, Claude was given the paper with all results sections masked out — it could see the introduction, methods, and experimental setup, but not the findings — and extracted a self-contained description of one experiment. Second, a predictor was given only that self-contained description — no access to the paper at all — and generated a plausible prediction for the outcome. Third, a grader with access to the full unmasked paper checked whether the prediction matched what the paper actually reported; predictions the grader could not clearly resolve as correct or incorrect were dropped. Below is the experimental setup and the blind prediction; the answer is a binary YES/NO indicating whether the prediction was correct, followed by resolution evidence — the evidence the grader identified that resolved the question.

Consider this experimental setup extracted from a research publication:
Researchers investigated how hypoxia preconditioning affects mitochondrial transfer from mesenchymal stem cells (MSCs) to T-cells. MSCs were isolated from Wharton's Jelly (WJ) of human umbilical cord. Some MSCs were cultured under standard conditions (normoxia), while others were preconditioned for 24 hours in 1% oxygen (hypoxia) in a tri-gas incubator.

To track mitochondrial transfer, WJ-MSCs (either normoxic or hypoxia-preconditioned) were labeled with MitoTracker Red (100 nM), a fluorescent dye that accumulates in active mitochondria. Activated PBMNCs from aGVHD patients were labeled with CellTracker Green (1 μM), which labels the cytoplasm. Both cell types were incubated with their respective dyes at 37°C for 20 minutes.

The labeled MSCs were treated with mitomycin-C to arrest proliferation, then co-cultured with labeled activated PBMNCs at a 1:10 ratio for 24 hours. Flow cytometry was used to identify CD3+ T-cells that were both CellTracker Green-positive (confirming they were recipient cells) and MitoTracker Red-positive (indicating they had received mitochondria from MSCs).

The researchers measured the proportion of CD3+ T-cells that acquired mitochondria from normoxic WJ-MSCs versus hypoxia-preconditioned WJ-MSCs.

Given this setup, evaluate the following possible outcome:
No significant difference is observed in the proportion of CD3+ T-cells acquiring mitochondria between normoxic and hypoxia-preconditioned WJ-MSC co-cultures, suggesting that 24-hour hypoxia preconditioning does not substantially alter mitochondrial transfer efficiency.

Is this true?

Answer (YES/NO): NO